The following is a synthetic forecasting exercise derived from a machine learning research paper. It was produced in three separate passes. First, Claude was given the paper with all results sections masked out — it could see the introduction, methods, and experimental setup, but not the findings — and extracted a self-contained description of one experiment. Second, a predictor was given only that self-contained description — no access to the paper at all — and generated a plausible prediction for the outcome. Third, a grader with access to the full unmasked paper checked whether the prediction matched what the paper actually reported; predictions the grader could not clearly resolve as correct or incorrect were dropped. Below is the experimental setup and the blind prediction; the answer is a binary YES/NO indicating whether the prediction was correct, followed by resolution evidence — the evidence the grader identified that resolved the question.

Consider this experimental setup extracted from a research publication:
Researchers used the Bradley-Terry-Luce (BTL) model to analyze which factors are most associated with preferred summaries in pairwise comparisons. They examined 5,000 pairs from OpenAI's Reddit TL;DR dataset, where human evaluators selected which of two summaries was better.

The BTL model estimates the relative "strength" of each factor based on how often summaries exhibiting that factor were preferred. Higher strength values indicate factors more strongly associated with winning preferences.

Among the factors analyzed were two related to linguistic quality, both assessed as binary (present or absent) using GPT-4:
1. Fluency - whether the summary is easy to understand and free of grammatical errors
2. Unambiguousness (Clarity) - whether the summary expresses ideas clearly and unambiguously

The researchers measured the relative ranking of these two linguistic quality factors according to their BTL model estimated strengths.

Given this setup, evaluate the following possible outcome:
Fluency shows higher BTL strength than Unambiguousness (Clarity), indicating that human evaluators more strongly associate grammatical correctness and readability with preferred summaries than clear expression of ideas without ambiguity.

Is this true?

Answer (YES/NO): NO